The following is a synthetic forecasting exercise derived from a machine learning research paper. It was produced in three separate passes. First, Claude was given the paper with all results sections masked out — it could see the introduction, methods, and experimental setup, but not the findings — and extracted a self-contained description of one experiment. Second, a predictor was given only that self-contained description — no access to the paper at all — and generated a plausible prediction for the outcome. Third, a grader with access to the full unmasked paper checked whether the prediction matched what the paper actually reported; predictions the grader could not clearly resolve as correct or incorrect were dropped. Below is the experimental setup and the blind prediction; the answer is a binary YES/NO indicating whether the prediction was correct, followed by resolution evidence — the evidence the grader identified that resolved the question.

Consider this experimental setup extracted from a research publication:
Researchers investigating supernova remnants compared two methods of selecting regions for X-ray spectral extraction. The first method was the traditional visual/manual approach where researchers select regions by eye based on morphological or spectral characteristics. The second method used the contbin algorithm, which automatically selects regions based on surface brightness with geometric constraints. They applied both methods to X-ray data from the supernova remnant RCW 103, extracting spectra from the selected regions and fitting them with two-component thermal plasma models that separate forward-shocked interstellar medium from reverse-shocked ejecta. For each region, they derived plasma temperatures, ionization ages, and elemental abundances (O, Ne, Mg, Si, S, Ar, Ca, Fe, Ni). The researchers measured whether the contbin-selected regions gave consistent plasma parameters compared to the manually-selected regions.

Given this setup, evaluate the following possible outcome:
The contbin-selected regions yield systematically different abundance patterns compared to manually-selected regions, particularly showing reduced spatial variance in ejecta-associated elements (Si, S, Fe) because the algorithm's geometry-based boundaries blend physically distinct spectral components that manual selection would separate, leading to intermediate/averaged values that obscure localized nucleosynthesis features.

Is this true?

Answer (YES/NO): NO